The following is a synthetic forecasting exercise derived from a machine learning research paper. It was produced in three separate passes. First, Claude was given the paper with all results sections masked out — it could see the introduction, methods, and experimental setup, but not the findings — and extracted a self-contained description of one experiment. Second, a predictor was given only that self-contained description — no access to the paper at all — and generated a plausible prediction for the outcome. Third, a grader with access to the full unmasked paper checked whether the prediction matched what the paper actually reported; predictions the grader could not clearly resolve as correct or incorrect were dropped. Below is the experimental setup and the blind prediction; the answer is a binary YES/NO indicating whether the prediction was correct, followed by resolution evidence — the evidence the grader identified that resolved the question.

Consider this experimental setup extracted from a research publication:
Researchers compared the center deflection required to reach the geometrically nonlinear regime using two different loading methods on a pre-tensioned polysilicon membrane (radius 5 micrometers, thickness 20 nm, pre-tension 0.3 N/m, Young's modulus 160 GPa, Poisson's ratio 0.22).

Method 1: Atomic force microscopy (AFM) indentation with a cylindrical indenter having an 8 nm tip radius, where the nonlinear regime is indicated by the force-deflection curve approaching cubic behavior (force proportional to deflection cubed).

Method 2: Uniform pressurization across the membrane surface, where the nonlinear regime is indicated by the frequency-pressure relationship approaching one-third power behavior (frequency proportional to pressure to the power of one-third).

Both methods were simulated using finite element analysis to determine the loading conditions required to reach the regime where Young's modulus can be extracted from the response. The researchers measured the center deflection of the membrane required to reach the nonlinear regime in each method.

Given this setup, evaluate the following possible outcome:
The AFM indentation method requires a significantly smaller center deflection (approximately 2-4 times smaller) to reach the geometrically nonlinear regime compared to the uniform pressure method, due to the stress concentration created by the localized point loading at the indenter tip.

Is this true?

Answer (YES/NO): NO